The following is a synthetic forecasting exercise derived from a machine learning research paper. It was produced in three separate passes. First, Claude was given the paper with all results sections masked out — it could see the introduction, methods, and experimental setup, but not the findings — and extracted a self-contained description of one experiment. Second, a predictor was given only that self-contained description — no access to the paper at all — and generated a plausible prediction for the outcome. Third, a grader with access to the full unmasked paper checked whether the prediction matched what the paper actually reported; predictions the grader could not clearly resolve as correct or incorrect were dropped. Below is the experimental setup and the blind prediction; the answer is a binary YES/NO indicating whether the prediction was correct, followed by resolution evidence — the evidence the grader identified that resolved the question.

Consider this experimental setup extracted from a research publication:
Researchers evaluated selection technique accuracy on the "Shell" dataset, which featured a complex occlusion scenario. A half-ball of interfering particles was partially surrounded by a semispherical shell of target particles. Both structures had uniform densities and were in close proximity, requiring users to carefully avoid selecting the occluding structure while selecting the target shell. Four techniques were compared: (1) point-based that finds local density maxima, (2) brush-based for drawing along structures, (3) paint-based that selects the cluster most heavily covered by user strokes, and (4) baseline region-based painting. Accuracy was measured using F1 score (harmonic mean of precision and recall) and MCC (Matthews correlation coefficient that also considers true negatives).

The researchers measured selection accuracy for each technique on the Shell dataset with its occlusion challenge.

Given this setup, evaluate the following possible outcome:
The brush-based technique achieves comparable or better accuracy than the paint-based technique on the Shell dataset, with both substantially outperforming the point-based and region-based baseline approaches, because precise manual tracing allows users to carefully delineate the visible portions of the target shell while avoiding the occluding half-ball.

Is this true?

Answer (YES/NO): NO